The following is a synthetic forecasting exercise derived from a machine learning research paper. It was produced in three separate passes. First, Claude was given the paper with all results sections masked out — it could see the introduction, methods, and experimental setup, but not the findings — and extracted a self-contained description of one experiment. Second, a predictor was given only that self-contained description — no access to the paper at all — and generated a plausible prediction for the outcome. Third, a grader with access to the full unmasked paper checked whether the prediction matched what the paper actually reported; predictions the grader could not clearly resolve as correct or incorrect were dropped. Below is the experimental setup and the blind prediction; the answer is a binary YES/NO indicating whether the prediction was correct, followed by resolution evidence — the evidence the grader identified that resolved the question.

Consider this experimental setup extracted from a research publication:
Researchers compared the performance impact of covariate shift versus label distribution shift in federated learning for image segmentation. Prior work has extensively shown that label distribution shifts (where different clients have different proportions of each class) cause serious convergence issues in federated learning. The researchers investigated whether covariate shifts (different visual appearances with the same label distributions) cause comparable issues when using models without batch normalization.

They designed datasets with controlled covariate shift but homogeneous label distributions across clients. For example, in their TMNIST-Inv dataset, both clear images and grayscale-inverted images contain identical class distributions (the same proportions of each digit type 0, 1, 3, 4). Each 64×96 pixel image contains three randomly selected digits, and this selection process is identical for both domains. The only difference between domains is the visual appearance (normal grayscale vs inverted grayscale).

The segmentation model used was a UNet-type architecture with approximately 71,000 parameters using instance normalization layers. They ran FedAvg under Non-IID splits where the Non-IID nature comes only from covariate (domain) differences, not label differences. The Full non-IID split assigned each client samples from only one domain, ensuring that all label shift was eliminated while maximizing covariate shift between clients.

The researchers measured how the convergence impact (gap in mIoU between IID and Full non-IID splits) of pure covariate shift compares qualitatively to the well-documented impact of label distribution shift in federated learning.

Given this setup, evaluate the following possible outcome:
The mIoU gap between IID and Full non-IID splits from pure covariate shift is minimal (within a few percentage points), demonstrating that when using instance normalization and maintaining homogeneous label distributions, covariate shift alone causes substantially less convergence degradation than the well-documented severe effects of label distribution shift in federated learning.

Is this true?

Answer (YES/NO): YES